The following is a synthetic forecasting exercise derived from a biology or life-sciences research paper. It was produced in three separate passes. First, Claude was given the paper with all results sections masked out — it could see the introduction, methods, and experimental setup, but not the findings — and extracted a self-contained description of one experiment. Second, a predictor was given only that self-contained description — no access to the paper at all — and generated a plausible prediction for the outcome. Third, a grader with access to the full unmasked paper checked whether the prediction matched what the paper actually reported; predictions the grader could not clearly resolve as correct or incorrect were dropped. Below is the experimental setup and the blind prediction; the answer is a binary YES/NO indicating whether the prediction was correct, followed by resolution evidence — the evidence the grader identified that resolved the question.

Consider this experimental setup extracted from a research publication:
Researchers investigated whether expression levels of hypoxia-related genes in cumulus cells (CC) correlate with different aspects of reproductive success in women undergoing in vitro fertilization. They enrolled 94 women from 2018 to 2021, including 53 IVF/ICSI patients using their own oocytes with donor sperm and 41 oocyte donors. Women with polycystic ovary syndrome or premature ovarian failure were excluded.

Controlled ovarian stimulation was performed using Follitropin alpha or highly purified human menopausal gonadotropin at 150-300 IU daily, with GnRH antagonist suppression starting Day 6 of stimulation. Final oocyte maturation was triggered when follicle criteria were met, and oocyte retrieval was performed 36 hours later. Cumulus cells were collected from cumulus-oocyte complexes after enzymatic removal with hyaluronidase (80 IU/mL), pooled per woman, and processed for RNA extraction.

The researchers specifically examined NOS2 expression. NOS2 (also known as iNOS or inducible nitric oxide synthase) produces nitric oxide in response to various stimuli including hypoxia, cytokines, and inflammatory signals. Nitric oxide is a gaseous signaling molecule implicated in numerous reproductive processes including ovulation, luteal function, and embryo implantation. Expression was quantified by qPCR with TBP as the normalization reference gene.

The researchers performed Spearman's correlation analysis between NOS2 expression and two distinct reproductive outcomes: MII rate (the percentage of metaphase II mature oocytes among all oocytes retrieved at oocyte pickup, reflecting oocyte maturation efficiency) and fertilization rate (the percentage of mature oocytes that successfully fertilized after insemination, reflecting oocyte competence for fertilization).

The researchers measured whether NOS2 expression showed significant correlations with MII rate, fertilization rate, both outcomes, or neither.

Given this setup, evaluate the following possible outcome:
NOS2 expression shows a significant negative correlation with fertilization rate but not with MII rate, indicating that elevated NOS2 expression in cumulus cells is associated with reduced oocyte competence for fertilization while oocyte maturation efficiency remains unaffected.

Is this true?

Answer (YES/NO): NO